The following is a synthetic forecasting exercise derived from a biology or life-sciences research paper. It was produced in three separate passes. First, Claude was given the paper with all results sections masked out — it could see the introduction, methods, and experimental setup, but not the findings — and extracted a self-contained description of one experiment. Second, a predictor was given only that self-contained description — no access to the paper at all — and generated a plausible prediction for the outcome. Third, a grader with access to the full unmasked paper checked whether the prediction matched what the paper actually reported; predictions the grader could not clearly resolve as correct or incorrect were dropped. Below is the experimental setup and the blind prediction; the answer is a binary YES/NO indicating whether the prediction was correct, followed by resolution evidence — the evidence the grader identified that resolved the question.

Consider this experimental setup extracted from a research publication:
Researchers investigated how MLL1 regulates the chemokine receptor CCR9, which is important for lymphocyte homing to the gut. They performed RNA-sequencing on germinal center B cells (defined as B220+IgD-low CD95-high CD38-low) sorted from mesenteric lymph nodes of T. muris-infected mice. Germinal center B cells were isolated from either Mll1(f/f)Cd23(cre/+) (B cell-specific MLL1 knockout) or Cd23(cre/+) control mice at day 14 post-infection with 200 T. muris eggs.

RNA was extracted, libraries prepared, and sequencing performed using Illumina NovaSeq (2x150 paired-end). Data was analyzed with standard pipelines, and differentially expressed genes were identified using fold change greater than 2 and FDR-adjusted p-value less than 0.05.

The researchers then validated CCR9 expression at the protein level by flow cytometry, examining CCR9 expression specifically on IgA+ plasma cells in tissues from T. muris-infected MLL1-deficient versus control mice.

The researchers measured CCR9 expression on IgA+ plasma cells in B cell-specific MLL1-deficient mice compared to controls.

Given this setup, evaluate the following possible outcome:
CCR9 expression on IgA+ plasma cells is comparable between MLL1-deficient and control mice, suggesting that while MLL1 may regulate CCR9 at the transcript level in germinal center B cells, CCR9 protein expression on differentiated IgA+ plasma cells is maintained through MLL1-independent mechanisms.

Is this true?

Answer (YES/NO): NO